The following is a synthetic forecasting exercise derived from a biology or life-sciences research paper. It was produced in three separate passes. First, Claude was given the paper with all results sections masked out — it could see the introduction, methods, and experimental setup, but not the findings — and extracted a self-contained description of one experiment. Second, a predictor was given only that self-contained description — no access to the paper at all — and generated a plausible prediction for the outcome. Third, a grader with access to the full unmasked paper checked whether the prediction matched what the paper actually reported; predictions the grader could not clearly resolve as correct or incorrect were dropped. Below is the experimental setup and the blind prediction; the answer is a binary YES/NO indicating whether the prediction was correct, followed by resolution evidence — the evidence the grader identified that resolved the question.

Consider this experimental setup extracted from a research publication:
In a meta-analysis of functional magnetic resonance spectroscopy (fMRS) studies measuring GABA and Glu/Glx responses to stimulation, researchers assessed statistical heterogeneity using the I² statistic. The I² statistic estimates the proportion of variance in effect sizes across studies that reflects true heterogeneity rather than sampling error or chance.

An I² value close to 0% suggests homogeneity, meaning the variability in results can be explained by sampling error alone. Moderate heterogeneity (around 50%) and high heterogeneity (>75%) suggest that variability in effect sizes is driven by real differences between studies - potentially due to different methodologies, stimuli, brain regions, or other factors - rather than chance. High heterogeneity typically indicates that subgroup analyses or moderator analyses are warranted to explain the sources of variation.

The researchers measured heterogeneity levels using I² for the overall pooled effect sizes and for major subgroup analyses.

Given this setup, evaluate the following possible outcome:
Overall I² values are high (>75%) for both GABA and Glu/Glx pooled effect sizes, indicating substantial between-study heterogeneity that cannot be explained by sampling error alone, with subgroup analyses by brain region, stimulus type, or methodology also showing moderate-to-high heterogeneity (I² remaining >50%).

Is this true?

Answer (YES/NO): NO